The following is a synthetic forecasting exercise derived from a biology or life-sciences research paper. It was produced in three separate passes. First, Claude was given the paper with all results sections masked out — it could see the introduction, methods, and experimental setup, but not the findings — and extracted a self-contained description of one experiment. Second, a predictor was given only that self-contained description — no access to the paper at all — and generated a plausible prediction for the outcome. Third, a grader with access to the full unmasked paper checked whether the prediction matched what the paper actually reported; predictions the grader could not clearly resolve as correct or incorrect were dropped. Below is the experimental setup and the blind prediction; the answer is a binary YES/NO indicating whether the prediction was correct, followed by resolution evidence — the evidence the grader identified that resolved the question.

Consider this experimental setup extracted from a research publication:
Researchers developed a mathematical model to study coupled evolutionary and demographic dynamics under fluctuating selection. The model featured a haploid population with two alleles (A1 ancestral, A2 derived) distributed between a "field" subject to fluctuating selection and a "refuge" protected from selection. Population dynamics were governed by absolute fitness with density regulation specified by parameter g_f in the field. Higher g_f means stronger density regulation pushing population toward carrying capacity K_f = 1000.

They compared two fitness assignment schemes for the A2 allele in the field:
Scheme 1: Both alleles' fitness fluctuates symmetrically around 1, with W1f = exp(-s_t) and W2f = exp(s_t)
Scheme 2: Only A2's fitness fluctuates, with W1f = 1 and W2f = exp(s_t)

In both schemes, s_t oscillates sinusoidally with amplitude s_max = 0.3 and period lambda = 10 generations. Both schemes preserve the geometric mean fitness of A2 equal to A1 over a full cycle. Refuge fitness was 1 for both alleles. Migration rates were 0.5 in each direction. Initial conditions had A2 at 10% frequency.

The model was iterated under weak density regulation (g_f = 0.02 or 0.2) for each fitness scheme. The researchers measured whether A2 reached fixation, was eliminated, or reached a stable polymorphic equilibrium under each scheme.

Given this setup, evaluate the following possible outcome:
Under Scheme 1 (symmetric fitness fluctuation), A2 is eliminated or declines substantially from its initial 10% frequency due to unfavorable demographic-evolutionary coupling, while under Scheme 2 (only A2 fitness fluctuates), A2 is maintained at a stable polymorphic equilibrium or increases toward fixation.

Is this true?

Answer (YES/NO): NO